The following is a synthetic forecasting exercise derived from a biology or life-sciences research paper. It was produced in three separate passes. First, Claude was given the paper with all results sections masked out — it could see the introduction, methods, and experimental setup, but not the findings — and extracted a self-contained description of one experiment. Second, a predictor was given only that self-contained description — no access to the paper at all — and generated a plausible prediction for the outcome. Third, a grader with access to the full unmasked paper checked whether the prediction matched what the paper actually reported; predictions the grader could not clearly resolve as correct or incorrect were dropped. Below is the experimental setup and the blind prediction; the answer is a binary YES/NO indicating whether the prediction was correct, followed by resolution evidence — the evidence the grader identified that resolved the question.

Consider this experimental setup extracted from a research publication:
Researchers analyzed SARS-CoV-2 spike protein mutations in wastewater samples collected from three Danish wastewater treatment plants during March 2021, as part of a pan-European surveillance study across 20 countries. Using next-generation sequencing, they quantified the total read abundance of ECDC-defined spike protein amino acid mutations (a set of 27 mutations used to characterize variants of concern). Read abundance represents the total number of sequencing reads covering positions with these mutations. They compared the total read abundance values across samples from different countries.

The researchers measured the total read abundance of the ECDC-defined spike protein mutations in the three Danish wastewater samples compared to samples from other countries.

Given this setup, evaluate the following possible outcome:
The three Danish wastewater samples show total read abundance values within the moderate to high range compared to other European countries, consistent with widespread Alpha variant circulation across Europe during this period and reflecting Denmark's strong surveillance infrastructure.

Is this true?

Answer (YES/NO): NO